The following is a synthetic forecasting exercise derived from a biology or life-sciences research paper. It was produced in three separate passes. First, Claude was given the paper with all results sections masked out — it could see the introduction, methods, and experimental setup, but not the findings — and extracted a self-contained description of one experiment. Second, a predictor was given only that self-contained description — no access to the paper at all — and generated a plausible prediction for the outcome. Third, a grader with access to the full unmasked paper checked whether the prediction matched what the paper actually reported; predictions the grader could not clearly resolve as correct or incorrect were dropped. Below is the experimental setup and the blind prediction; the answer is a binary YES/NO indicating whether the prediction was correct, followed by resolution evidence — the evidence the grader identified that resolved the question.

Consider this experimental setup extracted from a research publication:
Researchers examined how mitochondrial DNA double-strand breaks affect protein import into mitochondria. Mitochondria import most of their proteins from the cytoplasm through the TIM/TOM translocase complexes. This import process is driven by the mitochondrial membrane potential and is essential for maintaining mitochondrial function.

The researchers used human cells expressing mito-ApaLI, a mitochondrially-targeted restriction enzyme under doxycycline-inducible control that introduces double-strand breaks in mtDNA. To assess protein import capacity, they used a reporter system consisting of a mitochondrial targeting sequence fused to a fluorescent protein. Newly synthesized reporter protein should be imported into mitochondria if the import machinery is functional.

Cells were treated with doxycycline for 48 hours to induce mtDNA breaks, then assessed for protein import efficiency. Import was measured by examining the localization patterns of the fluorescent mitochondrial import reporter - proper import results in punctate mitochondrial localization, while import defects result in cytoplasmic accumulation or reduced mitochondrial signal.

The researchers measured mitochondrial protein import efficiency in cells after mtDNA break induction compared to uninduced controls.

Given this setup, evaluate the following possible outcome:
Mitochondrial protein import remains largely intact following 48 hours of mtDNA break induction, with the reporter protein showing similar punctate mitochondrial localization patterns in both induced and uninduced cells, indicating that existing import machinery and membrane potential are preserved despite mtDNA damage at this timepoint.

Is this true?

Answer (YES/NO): NO